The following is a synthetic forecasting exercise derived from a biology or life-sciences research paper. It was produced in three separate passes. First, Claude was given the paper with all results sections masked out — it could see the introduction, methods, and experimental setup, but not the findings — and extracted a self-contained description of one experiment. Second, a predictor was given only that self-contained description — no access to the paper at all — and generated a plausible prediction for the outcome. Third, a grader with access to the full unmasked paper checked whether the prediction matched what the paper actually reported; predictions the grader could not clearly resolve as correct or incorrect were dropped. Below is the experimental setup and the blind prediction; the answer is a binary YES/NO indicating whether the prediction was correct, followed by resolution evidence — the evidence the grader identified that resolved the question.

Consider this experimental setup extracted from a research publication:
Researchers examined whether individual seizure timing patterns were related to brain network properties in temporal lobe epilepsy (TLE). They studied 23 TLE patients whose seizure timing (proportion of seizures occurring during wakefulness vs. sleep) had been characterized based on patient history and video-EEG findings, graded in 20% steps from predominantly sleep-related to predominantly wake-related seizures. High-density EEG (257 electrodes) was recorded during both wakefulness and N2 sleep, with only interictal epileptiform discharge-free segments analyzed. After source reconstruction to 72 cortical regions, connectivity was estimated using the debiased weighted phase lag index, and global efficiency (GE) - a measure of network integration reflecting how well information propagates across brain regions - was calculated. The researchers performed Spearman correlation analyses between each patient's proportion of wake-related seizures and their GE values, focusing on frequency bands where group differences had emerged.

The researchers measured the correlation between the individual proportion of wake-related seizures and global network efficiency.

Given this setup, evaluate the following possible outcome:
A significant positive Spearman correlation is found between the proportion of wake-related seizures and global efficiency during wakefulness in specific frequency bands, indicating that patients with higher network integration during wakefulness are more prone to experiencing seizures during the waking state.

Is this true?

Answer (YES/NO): NO